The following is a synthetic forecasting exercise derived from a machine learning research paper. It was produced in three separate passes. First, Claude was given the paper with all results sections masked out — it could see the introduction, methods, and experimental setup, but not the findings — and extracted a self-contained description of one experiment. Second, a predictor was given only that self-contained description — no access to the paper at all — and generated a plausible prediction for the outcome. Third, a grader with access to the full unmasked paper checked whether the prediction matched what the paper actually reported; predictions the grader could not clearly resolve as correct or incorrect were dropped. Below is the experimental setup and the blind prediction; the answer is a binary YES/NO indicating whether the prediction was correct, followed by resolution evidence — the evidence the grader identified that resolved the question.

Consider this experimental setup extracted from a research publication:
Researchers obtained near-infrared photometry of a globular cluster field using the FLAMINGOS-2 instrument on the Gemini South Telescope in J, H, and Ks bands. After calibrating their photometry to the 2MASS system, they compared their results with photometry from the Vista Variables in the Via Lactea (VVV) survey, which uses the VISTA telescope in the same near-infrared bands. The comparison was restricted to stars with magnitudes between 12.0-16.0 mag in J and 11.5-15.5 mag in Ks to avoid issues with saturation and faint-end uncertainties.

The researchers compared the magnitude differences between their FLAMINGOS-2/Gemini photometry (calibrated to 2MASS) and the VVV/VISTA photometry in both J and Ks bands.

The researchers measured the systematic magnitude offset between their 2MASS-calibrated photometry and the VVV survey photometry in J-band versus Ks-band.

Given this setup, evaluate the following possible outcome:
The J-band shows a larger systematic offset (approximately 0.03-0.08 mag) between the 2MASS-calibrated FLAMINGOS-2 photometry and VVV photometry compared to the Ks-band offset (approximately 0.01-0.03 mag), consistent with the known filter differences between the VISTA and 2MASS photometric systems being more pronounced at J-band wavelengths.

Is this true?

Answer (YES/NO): NO